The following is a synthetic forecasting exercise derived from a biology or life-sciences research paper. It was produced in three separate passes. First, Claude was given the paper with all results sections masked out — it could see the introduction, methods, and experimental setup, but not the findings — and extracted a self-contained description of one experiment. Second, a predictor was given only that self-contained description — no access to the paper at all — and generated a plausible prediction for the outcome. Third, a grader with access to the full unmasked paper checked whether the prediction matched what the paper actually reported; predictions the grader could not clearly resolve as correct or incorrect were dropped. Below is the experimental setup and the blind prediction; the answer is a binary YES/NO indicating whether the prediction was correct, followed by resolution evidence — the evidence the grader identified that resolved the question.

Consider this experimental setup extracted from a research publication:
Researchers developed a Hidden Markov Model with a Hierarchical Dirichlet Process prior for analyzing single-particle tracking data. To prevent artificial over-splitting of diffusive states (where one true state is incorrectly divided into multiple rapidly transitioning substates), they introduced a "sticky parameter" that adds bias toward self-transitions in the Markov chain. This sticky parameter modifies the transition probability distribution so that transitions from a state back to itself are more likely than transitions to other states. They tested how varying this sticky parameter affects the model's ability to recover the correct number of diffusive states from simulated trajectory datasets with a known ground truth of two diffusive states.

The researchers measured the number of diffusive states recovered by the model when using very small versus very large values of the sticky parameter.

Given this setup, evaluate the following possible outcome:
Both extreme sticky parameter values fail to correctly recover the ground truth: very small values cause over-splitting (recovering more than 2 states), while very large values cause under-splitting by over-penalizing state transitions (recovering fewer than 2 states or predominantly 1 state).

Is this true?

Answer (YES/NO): YES